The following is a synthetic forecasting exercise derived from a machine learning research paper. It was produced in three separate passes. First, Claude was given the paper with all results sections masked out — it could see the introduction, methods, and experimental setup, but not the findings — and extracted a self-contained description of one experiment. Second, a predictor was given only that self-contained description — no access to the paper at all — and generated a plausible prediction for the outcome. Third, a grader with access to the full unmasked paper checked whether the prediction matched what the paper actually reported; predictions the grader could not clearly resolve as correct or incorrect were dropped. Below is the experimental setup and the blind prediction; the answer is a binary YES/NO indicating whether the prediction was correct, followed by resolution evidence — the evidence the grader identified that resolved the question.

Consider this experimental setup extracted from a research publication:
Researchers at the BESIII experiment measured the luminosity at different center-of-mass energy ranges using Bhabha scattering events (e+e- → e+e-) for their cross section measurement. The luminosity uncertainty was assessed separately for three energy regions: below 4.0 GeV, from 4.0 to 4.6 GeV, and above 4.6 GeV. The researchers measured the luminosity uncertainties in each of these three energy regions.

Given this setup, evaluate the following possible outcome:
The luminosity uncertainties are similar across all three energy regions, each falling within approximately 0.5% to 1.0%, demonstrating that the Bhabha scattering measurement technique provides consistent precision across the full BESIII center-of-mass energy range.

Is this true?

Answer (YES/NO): YES